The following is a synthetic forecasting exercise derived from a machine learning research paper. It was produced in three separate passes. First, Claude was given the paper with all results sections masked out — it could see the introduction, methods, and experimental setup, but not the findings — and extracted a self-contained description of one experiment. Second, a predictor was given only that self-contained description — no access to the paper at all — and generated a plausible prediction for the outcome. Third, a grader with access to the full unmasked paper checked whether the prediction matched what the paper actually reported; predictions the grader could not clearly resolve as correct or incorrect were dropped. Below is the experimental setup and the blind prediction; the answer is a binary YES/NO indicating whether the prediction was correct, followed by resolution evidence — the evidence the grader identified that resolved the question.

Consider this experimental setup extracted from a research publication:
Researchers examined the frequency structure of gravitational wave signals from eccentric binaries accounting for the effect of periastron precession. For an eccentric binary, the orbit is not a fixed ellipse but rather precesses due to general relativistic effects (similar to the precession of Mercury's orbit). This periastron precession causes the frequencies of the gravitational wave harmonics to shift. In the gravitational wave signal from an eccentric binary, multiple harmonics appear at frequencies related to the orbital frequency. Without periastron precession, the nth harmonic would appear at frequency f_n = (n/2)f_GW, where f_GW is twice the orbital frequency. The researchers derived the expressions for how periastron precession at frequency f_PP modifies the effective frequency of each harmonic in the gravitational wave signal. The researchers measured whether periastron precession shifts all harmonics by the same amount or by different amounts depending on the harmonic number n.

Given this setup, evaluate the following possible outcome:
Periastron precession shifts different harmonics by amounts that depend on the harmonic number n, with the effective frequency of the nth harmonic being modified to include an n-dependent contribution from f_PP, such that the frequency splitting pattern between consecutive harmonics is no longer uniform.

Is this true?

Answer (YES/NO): NO